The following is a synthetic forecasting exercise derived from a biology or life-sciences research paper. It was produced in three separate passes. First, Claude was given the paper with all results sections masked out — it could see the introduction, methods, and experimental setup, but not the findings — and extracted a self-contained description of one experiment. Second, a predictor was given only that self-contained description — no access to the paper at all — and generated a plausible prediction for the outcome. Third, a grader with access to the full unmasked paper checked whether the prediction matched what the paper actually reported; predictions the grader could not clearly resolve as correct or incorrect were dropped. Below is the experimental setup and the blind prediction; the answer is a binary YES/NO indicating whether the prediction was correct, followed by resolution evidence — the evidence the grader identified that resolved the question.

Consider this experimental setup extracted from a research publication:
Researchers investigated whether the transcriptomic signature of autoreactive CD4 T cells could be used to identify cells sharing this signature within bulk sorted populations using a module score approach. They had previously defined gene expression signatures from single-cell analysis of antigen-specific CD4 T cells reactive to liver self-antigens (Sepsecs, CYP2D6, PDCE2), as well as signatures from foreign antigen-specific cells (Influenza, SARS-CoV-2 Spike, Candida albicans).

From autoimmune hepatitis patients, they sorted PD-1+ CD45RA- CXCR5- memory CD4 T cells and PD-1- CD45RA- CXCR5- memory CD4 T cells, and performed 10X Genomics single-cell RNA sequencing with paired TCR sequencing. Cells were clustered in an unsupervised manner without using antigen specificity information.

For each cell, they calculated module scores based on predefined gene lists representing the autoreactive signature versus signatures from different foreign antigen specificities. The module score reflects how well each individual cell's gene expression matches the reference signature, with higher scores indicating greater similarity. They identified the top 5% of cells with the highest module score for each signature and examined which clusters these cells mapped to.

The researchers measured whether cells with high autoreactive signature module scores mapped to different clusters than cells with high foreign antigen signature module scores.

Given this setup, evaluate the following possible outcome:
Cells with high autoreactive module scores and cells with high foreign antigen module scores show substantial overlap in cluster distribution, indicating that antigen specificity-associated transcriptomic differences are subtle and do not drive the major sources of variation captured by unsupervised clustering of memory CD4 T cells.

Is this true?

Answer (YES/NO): NO